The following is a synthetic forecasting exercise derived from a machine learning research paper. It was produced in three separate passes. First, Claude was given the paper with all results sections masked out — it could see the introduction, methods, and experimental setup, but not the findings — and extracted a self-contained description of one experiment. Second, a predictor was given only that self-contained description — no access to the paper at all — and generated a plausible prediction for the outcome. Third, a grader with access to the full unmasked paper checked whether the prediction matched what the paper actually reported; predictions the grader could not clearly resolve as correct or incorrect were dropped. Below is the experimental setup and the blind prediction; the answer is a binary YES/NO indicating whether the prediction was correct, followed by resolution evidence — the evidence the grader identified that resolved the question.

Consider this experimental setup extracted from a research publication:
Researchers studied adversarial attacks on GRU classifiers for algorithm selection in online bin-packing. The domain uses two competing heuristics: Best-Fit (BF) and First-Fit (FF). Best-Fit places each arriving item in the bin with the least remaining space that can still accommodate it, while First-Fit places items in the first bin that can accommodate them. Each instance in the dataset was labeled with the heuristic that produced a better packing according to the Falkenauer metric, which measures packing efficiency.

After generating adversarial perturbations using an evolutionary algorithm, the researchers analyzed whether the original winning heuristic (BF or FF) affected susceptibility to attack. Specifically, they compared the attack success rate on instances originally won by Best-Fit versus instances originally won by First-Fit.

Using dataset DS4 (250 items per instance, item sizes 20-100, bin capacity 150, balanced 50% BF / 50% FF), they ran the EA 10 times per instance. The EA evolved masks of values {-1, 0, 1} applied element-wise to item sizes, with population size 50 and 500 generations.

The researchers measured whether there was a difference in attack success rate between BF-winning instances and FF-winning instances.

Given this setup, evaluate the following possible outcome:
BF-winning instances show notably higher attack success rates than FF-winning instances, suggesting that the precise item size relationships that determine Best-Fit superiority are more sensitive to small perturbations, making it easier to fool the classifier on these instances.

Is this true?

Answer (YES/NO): NO